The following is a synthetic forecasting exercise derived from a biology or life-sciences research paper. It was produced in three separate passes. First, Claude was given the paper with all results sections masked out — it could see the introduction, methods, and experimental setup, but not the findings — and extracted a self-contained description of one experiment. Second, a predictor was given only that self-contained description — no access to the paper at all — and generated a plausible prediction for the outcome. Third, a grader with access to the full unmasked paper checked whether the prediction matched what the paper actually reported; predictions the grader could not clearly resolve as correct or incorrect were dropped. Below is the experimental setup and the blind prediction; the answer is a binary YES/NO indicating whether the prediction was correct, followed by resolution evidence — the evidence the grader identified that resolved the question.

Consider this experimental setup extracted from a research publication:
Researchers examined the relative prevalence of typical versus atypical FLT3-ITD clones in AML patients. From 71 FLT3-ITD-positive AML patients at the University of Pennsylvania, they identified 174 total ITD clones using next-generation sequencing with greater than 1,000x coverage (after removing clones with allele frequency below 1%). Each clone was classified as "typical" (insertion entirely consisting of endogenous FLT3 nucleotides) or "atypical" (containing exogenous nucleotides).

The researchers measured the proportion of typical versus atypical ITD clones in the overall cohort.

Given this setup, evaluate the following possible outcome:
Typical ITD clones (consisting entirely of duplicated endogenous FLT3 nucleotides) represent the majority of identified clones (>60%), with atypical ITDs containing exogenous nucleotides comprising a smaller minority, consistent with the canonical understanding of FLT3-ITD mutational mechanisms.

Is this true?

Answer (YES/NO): YES